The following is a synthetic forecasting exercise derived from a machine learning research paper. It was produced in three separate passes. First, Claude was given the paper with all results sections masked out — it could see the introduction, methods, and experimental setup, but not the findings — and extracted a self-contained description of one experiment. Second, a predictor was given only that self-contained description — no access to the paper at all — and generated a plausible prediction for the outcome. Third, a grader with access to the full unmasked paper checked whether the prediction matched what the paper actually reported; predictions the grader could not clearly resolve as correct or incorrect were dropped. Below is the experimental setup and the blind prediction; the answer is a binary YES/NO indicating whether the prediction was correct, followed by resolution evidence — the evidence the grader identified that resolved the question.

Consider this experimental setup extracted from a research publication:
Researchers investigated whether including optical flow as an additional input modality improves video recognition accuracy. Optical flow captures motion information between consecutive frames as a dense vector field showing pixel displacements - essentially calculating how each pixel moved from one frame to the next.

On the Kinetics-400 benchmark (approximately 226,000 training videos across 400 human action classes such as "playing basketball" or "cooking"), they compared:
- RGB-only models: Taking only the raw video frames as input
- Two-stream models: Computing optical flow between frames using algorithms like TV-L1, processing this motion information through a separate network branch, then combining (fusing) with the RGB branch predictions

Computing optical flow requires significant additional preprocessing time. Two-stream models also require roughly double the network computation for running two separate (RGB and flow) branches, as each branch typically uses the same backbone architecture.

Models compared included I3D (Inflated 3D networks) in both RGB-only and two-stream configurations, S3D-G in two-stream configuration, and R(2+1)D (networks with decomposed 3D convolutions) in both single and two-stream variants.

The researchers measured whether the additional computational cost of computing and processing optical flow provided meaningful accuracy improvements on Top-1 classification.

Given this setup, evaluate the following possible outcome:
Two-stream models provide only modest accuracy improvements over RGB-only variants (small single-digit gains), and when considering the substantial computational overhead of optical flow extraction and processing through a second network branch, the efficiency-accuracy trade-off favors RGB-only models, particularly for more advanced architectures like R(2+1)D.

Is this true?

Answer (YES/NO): NO